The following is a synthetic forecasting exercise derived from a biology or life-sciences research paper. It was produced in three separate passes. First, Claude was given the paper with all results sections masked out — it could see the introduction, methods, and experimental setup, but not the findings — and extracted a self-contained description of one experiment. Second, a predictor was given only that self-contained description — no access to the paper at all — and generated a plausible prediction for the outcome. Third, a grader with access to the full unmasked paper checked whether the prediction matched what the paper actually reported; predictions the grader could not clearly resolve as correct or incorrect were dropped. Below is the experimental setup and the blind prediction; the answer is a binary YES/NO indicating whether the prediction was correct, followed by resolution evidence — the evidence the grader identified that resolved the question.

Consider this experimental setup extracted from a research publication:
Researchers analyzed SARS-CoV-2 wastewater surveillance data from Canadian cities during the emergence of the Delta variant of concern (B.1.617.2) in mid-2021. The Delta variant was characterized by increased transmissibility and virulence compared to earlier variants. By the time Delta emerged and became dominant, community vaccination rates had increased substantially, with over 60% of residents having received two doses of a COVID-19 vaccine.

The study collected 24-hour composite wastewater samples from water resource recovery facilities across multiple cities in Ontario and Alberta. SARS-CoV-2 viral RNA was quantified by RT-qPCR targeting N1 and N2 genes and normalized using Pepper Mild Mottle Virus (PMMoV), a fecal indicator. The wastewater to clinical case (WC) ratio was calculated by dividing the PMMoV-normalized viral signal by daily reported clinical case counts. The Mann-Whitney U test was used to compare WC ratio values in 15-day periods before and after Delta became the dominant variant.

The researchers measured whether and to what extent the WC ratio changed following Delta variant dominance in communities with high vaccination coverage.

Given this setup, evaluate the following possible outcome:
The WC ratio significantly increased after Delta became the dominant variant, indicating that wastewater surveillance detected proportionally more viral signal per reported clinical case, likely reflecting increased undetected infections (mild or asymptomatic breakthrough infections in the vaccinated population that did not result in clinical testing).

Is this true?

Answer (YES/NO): NO